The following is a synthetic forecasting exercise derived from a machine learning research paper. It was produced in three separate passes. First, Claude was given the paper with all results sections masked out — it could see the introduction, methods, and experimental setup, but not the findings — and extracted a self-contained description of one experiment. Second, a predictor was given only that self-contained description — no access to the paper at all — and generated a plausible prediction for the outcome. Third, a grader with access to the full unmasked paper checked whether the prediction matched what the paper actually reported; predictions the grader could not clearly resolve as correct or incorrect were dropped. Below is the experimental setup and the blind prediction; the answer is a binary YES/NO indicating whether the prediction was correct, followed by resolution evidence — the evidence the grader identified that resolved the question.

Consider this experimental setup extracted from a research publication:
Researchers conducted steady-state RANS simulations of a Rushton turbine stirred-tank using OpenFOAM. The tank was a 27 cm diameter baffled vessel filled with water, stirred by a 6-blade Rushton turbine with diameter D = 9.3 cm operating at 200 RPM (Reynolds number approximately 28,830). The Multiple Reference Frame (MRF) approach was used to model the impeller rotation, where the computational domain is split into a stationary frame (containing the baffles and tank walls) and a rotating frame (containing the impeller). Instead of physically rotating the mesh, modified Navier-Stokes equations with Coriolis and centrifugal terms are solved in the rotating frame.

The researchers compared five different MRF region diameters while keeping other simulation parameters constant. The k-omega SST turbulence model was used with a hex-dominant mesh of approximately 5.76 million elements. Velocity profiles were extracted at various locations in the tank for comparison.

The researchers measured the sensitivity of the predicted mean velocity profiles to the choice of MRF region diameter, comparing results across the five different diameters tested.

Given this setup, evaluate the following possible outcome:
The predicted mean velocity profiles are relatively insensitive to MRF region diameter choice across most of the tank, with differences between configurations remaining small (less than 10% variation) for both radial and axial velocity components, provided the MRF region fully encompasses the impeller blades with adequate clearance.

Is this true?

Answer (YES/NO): YES